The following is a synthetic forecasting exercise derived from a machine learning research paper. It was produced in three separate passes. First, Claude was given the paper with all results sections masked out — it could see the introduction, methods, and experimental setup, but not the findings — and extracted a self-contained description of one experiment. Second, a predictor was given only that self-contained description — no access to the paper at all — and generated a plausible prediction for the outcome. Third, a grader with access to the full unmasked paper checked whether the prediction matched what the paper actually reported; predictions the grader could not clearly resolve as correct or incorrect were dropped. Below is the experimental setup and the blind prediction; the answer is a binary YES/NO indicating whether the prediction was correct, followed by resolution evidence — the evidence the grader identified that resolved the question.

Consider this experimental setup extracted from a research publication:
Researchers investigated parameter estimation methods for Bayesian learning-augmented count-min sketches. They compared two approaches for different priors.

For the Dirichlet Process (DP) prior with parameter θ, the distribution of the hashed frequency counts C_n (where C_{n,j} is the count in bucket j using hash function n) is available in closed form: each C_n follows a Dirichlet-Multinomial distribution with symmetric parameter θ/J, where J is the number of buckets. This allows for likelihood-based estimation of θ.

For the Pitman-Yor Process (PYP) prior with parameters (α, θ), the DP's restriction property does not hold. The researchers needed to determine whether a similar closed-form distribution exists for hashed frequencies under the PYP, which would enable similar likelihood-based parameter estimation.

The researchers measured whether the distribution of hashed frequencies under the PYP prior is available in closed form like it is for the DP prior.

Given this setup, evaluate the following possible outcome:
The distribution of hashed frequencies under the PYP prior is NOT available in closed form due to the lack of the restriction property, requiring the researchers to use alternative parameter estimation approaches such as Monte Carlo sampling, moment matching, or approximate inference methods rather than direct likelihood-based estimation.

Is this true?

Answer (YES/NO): YES